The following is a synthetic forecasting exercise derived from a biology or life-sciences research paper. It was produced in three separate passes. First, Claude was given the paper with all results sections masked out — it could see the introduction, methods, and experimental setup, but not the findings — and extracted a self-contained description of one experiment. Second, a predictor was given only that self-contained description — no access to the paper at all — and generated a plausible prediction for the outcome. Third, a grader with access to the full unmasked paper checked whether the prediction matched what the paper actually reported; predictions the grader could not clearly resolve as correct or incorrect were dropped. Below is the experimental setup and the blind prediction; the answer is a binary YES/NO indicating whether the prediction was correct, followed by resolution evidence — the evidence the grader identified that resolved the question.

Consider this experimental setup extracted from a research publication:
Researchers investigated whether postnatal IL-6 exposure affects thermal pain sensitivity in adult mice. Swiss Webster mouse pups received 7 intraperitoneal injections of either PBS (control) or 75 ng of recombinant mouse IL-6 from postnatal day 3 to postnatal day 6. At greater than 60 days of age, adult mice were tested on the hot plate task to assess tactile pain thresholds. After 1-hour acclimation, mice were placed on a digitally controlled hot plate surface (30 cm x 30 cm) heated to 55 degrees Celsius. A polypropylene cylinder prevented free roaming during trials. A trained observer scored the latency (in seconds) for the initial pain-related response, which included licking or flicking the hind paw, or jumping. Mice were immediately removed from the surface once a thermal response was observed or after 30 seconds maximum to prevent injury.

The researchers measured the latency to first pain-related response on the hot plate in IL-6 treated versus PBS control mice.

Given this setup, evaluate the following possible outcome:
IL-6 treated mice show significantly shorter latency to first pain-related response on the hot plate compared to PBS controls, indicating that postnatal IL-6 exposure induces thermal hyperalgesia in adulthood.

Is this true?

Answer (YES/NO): NO